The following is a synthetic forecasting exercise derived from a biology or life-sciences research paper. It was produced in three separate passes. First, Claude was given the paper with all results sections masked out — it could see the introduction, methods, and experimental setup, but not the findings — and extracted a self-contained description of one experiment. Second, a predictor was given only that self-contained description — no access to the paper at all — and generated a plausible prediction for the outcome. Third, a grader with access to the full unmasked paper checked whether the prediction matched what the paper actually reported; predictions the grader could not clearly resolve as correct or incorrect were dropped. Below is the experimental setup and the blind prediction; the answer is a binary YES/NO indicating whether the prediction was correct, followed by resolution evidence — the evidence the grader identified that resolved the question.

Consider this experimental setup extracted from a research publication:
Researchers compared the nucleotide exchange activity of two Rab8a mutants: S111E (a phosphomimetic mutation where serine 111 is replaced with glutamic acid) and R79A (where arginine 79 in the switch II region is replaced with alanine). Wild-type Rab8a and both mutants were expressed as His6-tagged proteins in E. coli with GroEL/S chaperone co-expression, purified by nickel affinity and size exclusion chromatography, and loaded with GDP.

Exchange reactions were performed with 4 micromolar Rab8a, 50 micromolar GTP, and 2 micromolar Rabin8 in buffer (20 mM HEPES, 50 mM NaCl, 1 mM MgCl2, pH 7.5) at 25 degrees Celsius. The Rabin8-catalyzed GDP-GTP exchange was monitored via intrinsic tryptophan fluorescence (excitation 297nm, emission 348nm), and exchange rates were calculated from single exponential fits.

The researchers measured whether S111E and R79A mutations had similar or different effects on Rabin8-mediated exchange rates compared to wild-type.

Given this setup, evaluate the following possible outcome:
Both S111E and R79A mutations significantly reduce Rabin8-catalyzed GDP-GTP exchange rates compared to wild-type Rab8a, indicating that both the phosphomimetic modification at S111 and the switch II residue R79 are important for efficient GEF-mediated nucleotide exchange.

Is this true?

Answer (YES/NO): YES